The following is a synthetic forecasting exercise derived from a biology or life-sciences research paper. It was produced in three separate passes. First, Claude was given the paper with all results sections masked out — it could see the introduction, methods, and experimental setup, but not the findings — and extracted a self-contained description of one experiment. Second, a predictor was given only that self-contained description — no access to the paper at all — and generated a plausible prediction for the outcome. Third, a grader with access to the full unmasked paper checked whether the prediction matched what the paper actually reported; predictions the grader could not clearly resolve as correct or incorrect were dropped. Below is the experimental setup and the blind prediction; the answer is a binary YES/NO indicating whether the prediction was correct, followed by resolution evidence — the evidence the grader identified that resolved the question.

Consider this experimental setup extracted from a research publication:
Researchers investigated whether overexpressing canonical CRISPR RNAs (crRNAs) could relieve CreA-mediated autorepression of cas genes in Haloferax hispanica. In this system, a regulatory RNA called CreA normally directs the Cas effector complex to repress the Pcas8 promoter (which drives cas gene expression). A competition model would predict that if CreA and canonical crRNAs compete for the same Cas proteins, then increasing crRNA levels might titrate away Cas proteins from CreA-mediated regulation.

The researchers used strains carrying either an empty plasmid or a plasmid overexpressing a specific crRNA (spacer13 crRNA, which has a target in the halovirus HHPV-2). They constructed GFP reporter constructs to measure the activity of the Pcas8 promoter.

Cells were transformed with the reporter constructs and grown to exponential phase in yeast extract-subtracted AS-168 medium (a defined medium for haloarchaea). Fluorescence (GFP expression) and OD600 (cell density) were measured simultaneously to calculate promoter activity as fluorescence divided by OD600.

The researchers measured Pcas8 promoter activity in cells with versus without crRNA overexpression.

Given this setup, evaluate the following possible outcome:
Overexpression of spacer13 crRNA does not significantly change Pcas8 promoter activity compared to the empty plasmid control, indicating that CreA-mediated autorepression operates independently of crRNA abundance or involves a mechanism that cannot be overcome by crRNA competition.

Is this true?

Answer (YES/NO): NO